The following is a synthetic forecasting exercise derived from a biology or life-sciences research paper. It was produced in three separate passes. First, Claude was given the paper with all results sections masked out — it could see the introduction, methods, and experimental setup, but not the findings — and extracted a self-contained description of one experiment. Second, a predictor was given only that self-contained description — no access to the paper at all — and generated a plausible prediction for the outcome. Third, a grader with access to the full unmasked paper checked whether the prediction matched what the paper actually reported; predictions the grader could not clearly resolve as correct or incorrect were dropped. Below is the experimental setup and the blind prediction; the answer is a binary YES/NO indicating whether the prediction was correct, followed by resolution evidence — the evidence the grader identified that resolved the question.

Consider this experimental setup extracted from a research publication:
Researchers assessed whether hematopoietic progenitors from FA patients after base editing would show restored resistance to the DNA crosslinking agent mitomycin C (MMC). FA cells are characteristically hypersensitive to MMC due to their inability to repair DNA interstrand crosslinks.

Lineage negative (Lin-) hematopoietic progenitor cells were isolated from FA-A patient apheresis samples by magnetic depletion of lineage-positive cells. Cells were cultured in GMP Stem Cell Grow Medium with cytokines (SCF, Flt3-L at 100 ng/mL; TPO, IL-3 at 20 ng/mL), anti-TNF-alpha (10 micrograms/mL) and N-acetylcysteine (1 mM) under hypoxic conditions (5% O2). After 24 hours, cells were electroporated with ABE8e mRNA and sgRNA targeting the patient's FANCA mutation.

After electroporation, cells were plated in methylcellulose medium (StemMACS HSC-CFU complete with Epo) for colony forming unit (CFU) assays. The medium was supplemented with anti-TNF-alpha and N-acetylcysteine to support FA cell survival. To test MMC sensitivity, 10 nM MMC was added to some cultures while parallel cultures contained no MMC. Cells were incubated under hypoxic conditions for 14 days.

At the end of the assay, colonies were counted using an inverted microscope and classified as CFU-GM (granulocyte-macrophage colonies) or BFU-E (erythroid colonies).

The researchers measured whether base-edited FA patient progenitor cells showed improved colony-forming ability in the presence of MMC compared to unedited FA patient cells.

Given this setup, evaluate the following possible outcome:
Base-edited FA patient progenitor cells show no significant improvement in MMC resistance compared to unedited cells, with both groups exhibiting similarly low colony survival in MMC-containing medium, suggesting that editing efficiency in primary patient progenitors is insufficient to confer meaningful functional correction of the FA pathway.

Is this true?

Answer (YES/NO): NO